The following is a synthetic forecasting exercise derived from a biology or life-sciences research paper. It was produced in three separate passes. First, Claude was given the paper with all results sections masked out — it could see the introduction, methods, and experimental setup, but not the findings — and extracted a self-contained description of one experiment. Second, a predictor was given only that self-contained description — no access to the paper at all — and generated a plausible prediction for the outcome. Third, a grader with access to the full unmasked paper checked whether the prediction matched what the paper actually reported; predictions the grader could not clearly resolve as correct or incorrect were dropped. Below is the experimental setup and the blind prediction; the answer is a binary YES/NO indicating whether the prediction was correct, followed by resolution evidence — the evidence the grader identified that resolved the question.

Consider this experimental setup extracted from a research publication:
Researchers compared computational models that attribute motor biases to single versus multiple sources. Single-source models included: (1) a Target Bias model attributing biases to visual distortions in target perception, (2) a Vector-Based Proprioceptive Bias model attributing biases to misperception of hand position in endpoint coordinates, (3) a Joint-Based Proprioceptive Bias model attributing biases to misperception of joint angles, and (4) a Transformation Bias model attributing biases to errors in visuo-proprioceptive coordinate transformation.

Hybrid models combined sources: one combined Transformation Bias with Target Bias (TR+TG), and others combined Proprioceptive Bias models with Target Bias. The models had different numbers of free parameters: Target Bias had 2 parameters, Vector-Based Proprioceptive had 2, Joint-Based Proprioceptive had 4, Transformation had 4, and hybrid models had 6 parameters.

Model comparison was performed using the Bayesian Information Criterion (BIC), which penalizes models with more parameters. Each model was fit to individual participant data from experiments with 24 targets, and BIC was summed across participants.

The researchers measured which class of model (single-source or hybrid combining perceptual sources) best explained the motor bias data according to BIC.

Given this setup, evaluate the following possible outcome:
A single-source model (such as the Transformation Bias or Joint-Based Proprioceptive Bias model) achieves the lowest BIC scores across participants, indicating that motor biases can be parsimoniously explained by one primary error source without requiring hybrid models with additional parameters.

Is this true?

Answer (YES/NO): NO